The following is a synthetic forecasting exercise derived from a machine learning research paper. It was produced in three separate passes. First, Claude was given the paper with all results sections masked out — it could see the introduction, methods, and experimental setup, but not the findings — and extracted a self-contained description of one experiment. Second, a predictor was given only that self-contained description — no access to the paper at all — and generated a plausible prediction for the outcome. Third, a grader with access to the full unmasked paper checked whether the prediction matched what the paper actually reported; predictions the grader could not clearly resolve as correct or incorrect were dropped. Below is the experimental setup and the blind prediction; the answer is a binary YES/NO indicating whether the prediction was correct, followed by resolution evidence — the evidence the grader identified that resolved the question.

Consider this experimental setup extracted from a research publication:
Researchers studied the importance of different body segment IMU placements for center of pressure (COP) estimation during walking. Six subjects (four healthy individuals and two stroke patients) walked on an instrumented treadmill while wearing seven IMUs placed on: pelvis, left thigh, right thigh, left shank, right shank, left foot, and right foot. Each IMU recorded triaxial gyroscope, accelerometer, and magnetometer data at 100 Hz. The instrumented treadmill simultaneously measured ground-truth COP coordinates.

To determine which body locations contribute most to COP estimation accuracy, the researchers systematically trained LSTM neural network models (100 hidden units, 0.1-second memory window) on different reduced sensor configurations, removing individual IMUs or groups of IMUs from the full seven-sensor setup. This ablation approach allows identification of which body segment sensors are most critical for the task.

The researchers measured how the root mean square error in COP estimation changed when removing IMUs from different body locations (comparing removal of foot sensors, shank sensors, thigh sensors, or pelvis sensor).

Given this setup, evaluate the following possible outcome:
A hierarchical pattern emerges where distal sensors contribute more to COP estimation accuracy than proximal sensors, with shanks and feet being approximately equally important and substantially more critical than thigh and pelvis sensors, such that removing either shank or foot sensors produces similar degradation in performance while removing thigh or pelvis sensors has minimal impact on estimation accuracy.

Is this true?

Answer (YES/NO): NO